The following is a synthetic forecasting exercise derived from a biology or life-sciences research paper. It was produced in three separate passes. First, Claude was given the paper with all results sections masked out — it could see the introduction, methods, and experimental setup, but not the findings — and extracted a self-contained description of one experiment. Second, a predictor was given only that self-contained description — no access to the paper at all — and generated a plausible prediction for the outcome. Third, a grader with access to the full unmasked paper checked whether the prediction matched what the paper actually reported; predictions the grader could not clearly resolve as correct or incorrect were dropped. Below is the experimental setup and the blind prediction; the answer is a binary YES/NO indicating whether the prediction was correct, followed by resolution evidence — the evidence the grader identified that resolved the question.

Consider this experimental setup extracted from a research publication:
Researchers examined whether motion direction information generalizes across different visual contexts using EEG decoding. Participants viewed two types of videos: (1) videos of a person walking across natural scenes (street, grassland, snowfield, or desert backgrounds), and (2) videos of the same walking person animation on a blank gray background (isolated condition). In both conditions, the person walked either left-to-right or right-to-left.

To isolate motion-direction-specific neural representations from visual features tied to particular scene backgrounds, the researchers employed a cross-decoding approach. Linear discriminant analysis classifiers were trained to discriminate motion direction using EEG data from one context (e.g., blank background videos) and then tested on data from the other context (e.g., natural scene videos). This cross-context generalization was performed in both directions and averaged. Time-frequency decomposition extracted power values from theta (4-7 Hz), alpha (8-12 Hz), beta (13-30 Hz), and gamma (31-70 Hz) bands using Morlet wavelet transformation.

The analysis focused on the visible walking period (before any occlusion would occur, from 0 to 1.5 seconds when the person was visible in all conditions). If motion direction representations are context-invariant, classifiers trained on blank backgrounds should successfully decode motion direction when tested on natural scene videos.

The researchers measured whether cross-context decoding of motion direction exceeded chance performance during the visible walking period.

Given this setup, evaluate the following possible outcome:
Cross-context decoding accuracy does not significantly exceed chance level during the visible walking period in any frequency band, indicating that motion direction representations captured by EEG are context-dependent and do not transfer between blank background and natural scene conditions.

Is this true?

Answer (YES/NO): NO